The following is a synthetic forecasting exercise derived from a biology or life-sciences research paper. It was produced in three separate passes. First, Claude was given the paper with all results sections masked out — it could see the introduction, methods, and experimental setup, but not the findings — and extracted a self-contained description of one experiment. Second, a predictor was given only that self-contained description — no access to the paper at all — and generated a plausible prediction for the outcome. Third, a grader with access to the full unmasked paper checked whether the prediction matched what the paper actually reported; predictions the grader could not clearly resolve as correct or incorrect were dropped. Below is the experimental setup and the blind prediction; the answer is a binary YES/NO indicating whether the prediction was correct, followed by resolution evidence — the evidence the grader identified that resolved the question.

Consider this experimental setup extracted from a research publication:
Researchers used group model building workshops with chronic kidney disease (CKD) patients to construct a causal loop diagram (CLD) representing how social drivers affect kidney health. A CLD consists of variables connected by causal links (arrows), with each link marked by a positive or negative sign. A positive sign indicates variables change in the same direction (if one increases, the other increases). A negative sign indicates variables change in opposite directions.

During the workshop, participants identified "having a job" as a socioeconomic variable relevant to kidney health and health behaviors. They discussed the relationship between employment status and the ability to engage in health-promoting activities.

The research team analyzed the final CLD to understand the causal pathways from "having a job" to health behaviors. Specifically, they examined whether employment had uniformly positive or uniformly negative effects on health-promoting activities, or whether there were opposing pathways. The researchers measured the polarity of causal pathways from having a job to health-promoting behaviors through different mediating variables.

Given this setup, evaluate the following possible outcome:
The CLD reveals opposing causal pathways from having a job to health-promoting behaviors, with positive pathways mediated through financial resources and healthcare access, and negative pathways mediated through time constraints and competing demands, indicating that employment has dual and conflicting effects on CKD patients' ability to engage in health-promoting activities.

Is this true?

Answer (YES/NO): NO